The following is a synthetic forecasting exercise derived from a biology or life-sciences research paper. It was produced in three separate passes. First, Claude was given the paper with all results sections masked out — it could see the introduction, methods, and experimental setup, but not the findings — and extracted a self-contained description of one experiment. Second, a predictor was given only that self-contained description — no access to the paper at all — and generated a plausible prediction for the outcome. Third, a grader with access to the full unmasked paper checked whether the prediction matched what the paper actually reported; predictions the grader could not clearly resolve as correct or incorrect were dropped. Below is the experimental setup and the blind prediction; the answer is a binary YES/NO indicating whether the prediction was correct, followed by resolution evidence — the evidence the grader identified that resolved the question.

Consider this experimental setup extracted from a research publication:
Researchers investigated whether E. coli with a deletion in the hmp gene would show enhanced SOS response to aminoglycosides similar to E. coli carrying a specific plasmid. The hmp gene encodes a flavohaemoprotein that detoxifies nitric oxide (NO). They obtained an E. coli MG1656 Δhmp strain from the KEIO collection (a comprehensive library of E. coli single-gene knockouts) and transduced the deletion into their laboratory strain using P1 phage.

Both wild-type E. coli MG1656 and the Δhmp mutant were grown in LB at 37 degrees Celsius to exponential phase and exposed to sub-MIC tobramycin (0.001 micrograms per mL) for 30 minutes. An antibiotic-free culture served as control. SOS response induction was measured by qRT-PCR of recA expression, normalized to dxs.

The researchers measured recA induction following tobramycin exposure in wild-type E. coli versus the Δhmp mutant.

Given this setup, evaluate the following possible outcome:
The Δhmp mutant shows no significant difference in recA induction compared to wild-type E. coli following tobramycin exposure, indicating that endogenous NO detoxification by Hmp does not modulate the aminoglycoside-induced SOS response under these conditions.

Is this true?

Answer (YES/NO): YES